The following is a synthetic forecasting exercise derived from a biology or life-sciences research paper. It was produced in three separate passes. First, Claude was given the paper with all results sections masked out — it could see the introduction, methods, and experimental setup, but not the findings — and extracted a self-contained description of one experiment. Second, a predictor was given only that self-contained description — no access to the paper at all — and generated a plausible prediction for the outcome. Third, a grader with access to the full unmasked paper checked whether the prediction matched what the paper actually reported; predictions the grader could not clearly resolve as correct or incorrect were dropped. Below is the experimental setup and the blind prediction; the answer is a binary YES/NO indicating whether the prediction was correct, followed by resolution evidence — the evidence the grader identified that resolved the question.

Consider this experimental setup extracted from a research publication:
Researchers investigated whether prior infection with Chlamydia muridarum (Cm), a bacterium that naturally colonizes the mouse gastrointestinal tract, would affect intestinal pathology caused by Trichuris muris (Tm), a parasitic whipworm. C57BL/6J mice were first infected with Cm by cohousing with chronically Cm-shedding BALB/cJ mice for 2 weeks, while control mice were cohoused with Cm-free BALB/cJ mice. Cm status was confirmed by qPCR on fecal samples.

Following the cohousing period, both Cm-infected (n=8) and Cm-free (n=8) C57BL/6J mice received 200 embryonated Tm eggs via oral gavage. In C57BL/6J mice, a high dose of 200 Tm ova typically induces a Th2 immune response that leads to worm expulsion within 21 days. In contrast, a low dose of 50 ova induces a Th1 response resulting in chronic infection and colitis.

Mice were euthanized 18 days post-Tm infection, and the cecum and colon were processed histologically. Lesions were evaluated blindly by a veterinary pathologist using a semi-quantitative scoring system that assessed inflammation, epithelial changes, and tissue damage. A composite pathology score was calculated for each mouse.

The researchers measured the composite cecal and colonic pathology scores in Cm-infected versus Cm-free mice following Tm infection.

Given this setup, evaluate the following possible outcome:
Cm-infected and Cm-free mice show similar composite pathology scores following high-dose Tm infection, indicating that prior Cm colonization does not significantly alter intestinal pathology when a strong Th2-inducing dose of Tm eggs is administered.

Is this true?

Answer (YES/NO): YES